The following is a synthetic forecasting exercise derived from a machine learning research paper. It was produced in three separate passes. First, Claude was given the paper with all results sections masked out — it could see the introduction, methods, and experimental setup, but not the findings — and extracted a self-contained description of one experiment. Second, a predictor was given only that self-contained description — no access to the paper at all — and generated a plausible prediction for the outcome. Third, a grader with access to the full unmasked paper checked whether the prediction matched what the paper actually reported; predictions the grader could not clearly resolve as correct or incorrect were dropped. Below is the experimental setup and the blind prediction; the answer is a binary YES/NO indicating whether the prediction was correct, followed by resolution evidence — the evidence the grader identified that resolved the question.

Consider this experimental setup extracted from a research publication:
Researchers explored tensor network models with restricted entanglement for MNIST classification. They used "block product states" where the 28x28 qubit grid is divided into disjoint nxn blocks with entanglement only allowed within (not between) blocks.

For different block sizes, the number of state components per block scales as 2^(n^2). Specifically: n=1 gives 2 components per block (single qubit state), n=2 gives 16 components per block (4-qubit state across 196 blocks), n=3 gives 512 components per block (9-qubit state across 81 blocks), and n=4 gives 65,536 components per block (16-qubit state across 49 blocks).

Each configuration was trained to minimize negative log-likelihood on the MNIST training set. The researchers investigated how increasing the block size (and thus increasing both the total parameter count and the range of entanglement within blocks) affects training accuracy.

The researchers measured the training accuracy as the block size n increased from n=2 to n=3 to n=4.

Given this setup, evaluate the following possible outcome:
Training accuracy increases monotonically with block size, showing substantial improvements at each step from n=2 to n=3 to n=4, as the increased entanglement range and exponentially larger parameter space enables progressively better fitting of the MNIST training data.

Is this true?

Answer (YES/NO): NO